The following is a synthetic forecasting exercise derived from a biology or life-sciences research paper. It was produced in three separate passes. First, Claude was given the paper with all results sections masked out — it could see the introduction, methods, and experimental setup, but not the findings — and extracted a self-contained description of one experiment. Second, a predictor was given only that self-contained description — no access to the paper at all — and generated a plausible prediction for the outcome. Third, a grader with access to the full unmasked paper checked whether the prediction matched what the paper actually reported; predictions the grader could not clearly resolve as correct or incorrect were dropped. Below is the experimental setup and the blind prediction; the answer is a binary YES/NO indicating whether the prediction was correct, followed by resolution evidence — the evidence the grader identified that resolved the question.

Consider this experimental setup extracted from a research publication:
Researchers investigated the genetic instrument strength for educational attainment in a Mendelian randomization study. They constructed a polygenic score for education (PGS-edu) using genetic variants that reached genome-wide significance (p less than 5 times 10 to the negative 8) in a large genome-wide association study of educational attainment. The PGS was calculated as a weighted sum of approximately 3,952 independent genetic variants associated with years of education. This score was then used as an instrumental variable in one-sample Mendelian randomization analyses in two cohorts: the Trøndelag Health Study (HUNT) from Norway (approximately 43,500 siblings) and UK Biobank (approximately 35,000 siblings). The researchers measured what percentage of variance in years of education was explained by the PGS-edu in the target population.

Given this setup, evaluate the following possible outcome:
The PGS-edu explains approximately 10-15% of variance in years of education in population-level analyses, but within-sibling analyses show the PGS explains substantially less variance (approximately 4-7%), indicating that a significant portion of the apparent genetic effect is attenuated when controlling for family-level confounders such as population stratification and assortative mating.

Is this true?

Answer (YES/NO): NO